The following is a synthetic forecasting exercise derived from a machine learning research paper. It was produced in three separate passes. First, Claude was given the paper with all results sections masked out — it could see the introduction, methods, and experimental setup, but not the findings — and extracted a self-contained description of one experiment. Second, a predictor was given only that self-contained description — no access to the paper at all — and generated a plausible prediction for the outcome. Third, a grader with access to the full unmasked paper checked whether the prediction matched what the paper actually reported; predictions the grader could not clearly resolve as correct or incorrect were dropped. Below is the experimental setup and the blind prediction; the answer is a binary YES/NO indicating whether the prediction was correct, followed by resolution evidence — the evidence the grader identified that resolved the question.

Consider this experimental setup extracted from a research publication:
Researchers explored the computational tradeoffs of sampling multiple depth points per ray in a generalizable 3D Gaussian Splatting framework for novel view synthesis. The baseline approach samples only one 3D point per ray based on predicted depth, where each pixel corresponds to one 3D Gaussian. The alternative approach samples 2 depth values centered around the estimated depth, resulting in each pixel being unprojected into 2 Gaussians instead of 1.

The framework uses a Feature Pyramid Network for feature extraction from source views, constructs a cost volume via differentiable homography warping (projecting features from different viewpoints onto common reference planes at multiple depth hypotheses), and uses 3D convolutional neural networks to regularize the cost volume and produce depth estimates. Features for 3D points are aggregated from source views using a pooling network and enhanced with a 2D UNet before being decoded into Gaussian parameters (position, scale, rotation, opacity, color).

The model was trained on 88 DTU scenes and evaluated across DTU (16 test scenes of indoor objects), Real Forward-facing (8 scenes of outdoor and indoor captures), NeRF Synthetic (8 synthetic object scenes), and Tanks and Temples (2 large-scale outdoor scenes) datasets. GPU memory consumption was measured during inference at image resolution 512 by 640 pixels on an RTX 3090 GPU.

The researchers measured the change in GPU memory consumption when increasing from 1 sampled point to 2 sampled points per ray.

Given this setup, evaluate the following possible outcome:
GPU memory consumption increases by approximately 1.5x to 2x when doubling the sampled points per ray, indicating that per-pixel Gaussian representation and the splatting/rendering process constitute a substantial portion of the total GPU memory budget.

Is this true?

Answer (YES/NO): YES